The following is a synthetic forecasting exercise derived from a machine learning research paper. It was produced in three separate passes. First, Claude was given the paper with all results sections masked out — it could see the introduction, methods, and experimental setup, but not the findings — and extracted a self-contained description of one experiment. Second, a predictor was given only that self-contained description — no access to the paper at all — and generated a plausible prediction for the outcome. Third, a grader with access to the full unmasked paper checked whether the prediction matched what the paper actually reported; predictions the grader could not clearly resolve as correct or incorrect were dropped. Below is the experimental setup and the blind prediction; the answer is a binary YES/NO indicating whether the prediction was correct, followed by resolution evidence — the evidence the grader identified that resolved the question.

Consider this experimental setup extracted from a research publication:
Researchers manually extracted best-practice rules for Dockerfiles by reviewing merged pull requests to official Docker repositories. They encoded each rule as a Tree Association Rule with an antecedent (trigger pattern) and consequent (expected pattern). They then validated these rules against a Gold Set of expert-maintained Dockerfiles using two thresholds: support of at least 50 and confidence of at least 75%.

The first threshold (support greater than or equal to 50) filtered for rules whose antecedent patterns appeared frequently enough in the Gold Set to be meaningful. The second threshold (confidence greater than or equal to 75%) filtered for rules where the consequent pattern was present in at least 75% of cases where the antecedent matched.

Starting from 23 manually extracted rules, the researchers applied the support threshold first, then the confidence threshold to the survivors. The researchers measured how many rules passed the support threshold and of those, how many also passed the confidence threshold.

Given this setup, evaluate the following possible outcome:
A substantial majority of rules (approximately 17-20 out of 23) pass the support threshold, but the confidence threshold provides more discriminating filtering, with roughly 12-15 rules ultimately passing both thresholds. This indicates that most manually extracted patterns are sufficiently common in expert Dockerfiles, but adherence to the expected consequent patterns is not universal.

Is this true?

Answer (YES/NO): NO